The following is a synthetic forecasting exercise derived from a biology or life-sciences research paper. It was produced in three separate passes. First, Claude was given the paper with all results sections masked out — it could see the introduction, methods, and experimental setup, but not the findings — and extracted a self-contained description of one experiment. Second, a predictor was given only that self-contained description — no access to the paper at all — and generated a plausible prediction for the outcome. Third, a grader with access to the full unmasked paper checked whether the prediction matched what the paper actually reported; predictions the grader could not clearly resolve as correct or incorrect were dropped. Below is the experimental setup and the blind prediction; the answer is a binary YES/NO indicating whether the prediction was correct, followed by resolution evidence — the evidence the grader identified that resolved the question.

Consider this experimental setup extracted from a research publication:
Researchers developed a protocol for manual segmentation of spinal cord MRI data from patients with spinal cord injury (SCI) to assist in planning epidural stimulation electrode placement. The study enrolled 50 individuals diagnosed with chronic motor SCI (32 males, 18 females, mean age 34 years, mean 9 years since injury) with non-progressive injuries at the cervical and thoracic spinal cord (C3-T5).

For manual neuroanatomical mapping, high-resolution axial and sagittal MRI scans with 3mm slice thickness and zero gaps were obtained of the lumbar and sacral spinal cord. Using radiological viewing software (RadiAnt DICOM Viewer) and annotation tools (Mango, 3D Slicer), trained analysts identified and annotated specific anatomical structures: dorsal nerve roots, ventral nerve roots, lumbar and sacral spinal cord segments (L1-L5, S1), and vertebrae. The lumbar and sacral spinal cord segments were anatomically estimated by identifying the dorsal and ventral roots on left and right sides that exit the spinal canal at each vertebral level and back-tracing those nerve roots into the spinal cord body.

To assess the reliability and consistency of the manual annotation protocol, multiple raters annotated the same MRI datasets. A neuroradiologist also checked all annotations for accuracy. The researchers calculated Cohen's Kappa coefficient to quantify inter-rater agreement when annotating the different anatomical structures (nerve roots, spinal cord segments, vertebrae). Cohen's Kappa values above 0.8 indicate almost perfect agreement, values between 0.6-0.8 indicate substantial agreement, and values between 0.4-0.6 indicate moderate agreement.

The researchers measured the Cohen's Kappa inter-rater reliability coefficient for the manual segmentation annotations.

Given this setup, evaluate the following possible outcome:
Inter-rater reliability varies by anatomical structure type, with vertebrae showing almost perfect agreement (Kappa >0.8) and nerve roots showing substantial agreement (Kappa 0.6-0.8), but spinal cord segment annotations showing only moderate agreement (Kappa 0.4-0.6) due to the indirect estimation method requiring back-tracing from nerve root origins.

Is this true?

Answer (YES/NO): NO